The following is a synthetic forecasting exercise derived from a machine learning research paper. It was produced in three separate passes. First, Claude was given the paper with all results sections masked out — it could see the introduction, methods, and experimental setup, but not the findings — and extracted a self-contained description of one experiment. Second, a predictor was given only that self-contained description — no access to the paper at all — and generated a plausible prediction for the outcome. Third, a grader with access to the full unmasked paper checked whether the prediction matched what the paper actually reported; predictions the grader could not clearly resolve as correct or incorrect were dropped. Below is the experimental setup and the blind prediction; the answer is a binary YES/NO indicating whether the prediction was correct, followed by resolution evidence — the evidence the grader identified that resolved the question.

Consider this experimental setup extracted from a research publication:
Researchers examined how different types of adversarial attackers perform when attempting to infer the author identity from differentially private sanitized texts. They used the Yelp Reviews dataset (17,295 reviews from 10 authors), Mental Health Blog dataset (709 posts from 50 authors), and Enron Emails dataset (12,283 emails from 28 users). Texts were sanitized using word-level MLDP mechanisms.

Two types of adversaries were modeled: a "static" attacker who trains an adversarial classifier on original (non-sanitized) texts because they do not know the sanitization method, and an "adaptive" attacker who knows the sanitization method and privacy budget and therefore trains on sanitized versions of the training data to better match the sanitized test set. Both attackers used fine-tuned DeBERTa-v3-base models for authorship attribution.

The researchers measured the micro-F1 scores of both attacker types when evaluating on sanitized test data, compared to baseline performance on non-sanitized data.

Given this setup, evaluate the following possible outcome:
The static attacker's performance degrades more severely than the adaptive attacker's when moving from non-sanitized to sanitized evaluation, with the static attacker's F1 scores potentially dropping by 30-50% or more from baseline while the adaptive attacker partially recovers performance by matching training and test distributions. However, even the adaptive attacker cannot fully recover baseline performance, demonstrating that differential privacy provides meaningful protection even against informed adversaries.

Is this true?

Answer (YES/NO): NO